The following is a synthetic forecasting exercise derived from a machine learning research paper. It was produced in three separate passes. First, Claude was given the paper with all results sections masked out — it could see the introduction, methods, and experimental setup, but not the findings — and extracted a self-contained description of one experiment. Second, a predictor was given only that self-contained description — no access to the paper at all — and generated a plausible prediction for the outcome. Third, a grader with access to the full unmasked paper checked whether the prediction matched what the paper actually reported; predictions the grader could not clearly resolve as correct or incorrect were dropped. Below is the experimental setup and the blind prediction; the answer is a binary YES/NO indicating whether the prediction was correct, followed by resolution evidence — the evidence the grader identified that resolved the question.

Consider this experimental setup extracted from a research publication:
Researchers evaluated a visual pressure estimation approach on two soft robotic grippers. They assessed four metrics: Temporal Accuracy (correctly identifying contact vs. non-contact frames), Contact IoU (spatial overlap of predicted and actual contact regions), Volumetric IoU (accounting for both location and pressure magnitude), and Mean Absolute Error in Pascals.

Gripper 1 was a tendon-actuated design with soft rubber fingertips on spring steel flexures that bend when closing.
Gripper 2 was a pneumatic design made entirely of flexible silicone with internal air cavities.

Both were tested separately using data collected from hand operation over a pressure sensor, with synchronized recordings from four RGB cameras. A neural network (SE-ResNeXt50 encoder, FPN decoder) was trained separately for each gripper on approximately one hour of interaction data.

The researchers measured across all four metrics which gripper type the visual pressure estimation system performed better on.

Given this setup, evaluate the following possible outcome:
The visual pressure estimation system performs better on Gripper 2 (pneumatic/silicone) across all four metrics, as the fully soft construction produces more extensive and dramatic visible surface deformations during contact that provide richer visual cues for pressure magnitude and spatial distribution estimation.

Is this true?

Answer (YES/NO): NO